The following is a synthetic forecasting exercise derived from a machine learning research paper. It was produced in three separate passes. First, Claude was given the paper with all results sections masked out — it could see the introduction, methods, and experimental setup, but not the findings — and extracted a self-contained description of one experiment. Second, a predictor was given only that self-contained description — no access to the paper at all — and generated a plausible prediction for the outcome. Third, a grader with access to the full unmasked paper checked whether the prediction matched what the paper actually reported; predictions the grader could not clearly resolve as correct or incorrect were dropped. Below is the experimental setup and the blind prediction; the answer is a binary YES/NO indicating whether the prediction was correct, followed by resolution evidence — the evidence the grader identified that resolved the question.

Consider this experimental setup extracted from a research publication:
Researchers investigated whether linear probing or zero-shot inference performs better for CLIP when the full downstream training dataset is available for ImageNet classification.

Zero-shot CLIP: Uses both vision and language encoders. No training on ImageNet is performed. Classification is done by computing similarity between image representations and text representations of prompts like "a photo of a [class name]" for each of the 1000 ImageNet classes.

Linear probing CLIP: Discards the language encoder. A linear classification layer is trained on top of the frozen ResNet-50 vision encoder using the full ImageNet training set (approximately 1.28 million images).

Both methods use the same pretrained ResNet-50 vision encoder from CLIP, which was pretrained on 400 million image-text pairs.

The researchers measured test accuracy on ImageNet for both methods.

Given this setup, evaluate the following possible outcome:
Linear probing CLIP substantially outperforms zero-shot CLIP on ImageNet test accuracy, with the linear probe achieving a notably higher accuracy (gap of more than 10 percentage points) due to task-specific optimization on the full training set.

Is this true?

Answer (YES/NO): YES